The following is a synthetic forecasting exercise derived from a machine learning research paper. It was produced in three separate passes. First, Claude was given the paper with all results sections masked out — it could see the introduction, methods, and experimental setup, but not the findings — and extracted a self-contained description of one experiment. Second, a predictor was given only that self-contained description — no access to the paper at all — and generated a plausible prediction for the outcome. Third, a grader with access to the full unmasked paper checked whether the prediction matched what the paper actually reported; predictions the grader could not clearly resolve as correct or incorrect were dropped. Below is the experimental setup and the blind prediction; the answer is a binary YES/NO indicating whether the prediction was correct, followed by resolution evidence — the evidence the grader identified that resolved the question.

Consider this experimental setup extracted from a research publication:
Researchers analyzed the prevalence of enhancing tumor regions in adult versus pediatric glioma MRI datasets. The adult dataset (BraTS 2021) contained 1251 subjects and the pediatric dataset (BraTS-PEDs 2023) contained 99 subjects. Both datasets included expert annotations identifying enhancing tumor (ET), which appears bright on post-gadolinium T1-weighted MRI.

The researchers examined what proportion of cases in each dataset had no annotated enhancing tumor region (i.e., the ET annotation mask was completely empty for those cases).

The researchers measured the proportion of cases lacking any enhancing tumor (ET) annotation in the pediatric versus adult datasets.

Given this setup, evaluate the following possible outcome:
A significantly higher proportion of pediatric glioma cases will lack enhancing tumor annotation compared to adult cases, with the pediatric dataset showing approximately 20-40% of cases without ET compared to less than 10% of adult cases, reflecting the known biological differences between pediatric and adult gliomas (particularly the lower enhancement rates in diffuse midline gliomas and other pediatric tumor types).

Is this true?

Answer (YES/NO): NO